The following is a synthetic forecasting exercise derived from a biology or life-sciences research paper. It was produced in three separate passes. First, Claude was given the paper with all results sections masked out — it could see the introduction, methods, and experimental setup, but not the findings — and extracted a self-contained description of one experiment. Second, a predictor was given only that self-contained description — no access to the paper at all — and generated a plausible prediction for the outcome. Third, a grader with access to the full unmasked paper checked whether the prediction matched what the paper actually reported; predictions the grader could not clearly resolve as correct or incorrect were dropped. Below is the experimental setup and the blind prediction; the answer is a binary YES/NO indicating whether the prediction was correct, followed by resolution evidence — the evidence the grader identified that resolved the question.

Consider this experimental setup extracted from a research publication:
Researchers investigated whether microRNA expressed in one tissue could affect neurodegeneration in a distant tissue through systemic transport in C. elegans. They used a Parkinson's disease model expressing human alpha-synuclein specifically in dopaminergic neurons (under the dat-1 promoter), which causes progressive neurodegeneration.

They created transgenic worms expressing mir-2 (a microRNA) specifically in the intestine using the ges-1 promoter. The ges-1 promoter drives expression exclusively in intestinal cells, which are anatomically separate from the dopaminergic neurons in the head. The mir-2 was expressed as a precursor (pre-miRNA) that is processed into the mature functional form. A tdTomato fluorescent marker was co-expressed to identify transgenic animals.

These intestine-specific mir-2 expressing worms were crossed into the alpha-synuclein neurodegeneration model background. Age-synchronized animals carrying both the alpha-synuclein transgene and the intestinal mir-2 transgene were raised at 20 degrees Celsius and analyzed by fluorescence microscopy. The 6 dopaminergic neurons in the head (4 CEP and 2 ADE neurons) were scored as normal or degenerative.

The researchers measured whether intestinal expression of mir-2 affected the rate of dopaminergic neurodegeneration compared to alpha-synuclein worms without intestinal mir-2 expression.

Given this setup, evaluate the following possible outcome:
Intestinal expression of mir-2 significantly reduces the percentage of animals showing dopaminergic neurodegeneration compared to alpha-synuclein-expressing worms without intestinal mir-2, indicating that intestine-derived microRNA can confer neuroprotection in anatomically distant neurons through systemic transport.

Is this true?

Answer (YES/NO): NO